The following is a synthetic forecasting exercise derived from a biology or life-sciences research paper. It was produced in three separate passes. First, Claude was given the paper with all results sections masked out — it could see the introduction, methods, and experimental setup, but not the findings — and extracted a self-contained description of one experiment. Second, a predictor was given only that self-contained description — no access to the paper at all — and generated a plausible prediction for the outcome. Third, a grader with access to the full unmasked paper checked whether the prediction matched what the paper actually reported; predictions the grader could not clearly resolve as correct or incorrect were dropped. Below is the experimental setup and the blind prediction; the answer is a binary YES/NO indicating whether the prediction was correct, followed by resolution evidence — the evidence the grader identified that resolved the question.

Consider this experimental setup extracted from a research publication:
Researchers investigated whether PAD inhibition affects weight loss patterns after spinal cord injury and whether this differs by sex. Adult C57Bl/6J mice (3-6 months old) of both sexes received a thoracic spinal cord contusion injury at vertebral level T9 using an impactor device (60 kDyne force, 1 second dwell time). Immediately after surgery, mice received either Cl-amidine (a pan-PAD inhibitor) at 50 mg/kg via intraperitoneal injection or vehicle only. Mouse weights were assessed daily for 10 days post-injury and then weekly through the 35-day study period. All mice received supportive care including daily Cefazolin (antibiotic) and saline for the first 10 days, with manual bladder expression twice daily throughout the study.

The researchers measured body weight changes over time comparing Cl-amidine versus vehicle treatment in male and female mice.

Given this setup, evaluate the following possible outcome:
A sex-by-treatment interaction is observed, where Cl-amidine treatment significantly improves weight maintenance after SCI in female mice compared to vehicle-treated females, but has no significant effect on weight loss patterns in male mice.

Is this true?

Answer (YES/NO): NO